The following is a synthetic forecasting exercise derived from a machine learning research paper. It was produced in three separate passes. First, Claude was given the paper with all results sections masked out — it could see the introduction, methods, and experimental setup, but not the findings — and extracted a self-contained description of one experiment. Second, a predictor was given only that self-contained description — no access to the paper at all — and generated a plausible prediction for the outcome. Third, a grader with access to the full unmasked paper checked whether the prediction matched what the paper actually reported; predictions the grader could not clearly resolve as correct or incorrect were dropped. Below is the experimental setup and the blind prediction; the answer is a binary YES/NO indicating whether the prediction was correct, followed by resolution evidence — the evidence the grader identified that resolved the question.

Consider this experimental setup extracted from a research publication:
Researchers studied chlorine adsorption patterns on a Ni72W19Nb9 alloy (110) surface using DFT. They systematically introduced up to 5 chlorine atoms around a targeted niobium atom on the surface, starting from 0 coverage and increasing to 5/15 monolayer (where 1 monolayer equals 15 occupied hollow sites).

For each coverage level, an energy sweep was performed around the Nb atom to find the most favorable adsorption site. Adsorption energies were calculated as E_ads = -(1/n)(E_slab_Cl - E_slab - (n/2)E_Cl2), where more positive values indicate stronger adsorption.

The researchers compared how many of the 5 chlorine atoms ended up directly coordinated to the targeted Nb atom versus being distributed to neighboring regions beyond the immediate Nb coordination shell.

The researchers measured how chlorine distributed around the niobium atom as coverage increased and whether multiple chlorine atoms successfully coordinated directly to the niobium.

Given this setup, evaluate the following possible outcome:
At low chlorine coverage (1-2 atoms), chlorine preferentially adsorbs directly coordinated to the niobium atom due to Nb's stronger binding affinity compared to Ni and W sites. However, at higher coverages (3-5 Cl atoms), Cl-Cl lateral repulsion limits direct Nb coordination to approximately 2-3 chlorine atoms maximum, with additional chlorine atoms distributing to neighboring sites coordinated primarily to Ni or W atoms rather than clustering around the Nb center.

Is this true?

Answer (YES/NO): YES